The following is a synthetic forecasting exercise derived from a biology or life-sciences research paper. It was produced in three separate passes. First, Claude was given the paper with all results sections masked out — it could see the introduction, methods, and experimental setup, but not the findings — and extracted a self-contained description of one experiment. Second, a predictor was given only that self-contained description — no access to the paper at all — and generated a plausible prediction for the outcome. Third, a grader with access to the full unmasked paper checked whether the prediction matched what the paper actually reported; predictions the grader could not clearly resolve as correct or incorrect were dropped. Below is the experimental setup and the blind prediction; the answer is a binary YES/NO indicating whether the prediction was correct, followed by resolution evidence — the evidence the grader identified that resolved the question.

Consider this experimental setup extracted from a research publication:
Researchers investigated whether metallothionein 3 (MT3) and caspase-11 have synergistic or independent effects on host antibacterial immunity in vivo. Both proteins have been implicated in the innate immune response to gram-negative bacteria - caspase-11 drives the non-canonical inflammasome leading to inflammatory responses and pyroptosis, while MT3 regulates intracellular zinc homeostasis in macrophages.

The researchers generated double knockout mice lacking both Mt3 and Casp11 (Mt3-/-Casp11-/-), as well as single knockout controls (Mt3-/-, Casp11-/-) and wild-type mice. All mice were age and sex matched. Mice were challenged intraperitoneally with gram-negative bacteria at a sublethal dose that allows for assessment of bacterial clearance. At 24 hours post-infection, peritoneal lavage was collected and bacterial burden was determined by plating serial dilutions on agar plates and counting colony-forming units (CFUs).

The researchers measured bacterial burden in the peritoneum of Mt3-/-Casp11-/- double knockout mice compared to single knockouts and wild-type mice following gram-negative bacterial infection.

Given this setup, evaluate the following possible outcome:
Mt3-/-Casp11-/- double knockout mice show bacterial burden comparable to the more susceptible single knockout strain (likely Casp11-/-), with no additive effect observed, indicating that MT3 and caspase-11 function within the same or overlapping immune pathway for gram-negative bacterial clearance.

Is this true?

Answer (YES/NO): NO